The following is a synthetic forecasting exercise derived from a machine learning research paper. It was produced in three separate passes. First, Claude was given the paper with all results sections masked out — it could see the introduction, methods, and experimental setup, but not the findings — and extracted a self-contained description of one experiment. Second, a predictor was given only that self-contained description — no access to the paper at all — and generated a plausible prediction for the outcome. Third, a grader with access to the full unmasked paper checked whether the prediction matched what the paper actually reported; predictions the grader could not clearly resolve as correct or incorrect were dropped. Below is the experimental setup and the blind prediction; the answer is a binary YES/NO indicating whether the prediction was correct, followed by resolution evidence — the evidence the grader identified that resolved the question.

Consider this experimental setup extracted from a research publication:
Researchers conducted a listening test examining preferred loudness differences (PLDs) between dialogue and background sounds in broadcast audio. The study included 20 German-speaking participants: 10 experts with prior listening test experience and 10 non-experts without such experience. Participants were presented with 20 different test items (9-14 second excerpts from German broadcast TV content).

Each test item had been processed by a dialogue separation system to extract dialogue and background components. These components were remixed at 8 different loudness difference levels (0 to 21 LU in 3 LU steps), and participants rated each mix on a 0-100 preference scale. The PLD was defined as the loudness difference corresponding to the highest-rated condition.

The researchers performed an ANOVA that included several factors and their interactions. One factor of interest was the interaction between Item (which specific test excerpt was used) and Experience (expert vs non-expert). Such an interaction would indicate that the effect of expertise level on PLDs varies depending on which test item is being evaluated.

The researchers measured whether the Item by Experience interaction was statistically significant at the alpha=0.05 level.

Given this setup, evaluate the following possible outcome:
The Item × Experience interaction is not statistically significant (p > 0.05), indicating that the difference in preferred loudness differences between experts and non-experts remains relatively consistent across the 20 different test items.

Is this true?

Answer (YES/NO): YES